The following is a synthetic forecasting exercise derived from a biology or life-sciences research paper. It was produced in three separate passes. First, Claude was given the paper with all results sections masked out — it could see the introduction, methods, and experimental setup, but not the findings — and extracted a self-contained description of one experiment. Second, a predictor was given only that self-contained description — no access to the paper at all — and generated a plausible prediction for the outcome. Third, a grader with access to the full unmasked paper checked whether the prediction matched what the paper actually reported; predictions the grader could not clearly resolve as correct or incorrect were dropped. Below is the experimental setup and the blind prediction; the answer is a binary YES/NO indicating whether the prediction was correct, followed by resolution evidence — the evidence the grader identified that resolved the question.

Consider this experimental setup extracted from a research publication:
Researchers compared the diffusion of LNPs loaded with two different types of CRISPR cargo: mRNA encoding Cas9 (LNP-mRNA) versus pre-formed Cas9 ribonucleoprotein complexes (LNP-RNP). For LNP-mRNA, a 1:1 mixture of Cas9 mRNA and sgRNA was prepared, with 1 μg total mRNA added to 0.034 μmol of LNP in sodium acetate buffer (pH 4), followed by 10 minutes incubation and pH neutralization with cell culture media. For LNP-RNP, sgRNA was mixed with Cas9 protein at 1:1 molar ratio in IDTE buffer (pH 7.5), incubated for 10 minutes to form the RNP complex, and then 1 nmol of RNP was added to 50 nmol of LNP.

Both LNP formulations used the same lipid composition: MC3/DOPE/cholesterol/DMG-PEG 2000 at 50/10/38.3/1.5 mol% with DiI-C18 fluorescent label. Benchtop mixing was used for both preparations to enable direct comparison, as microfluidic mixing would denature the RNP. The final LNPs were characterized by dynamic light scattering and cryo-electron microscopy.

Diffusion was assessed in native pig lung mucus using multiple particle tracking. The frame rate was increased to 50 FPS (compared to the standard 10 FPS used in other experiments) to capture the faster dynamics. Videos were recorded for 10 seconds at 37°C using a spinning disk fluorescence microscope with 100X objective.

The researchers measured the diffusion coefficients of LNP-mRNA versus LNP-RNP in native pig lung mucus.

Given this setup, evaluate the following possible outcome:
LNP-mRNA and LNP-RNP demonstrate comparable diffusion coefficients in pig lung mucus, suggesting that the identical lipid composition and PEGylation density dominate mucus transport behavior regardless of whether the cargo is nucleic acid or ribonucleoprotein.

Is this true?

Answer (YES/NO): NO